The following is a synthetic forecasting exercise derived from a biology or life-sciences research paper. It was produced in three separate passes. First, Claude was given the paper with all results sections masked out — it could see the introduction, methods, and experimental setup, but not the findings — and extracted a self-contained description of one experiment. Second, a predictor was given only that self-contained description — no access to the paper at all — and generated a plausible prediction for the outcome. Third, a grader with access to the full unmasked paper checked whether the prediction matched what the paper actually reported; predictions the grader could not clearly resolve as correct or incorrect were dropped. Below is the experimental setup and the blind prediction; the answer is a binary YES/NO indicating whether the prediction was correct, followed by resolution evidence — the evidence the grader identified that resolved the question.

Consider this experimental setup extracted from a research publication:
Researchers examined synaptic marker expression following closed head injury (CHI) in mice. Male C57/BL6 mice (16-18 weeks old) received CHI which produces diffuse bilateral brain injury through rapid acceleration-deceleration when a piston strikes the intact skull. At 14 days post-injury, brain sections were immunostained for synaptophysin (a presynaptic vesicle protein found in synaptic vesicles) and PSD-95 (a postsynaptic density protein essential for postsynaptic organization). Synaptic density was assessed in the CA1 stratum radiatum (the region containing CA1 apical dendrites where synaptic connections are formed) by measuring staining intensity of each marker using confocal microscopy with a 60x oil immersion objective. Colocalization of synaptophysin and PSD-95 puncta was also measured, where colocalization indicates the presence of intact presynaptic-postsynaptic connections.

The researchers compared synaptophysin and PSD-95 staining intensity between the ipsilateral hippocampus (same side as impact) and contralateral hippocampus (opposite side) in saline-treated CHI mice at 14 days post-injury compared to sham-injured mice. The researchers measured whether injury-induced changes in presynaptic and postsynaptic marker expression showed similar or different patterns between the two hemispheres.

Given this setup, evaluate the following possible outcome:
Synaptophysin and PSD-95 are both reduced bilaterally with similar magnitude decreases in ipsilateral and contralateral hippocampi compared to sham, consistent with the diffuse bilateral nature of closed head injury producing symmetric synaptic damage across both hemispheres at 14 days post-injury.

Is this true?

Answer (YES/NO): NO